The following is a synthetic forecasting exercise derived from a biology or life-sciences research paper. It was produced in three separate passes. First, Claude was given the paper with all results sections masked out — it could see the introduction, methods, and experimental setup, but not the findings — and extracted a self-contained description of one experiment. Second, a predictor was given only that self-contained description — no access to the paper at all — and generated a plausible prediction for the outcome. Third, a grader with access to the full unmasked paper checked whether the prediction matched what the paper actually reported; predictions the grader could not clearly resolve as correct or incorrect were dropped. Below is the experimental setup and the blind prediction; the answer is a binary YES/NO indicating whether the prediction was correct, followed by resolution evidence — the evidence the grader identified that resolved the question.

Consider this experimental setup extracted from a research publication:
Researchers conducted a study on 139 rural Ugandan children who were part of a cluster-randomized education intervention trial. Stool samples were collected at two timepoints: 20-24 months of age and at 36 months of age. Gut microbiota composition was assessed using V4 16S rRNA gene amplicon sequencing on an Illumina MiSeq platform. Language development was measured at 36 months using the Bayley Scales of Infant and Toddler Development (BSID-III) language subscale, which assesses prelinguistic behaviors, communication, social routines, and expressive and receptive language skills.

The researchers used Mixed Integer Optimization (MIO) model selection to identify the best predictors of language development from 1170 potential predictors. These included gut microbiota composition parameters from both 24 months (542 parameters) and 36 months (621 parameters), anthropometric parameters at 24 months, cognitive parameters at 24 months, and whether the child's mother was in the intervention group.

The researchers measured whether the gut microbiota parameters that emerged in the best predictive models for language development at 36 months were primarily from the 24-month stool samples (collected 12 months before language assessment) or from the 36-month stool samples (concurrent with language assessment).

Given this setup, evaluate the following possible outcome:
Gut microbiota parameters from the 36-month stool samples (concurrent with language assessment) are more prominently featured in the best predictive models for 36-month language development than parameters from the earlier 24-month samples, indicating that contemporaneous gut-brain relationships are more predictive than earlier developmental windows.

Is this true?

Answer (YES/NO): NO